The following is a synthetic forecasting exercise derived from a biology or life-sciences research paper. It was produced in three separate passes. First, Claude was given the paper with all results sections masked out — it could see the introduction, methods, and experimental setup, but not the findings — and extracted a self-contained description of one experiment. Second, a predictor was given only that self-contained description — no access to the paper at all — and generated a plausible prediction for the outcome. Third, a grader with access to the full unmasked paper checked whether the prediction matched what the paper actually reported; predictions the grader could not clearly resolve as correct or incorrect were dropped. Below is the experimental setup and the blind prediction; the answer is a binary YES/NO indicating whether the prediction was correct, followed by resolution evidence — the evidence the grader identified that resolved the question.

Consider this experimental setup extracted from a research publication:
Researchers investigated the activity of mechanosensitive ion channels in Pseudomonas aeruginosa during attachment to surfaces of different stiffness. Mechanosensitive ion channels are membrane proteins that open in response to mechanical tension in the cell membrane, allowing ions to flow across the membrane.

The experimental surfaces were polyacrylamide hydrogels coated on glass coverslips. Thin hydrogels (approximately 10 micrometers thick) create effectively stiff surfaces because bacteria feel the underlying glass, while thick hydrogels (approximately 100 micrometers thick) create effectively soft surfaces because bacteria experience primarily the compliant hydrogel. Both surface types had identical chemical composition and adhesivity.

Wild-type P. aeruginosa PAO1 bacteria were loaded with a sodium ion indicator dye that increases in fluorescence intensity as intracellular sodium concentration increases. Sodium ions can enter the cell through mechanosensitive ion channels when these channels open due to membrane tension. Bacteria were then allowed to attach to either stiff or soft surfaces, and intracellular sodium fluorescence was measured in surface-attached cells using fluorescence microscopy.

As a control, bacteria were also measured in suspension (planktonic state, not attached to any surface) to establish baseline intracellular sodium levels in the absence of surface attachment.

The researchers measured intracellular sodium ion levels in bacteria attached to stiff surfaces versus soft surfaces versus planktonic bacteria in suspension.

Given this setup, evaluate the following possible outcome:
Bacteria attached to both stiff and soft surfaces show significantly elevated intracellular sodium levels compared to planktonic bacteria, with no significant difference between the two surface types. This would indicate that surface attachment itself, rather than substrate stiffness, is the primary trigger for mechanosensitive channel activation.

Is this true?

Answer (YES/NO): NO